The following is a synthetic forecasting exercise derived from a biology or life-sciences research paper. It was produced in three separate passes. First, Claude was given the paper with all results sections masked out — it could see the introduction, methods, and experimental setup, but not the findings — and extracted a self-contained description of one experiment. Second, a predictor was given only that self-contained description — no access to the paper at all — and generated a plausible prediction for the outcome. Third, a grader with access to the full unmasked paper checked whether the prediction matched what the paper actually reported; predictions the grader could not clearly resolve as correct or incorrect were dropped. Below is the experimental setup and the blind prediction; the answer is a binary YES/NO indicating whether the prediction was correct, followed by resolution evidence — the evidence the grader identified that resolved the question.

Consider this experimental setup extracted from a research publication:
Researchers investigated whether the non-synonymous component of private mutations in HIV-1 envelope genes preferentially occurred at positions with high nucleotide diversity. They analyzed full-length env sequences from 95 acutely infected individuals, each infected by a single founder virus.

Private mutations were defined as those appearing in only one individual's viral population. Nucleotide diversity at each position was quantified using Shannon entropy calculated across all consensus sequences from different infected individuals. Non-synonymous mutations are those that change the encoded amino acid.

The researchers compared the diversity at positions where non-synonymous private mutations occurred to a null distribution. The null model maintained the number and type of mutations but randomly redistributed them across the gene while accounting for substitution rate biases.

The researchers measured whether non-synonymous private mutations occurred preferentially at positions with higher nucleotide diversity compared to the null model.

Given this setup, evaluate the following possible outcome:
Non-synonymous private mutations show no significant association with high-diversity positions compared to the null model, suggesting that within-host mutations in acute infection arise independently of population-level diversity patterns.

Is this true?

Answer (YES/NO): NO